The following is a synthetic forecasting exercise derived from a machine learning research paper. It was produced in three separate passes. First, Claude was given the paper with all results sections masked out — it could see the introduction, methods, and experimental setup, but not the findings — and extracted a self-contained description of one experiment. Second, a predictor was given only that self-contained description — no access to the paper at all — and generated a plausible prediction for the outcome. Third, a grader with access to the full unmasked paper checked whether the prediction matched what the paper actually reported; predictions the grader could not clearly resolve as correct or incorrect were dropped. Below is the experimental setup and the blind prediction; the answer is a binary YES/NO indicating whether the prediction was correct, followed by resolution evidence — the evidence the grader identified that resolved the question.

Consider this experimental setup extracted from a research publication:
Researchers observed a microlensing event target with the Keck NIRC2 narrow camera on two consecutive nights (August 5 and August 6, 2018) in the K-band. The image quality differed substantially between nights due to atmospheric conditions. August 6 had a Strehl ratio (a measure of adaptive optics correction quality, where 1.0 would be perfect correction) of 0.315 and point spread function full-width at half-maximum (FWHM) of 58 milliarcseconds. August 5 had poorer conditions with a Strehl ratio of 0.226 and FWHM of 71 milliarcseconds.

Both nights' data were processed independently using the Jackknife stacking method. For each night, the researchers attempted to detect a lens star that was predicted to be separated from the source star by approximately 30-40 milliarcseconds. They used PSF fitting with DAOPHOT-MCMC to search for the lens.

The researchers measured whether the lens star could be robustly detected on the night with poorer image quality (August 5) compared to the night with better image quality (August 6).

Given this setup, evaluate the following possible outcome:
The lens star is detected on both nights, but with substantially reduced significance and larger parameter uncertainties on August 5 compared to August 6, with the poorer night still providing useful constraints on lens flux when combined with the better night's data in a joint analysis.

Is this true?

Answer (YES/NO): NO